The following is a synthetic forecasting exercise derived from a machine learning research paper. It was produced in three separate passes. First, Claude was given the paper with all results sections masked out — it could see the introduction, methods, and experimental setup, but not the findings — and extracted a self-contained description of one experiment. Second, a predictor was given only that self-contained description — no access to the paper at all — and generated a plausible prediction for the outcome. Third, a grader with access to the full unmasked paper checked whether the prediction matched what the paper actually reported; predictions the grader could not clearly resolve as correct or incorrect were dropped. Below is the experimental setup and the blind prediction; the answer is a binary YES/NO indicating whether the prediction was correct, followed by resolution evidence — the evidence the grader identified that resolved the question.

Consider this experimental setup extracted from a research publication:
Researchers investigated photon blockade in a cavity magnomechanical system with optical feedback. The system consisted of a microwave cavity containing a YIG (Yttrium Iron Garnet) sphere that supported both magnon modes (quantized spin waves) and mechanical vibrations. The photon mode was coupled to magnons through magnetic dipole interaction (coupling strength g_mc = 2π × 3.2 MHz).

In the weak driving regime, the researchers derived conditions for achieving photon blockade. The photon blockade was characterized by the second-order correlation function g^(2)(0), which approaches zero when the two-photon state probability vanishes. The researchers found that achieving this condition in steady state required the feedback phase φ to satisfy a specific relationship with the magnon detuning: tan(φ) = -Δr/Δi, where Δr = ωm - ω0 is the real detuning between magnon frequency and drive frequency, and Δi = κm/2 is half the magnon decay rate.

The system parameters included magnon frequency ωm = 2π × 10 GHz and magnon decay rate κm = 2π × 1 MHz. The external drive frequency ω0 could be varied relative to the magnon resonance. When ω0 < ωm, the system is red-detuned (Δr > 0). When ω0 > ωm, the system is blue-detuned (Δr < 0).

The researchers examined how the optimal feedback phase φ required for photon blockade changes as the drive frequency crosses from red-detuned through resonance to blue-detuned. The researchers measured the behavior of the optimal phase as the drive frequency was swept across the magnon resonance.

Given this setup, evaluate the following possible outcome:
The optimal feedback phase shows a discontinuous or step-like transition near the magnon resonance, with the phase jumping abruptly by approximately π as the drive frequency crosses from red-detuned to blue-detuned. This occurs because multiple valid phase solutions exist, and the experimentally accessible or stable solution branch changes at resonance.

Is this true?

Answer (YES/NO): NO